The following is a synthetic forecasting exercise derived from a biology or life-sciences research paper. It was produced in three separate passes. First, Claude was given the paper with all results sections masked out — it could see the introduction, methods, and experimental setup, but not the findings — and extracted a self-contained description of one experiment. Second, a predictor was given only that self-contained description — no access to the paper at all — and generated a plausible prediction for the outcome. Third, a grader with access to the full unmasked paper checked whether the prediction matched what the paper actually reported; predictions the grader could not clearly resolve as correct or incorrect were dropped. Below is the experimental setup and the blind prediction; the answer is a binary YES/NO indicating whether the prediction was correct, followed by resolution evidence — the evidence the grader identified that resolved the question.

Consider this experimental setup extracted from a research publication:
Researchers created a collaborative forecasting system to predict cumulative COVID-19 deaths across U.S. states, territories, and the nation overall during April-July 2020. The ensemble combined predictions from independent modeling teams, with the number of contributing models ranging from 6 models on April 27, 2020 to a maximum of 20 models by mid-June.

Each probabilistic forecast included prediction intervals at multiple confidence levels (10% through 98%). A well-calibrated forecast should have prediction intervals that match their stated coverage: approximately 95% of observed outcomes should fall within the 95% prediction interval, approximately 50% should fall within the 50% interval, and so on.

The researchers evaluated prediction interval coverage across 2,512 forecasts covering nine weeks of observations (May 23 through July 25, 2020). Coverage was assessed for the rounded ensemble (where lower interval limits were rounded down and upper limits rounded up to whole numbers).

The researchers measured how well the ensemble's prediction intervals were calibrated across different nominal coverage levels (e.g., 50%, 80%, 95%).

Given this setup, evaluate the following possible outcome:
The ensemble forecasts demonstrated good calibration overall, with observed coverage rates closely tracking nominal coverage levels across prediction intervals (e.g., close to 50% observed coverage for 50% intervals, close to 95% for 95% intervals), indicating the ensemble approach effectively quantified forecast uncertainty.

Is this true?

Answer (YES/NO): NO